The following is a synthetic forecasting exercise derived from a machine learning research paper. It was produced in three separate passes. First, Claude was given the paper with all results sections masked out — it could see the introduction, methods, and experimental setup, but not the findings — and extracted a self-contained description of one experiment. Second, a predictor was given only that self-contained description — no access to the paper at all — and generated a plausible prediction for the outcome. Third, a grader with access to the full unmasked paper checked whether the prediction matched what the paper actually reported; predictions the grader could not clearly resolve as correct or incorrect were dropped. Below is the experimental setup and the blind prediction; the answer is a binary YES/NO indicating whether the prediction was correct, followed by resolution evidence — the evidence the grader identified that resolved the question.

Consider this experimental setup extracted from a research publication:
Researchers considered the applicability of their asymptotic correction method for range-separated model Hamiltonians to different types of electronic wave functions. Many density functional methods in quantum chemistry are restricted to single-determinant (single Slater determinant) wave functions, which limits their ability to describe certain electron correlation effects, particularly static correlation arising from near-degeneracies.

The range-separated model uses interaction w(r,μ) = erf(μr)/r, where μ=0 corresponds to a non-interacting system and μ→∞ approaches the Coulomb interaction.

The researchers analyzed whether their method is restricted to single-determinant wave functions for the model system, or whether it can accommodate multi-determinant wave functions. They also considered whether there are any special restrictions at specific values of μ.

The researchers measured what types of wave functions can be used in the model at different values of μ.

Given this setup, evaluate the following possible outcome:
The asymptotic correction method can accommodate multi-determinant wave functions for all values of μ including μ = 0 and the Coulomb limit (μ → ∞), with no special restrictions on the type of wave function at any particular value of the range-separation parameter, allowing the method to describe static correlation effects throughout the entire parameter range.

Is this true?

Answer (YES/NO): NO